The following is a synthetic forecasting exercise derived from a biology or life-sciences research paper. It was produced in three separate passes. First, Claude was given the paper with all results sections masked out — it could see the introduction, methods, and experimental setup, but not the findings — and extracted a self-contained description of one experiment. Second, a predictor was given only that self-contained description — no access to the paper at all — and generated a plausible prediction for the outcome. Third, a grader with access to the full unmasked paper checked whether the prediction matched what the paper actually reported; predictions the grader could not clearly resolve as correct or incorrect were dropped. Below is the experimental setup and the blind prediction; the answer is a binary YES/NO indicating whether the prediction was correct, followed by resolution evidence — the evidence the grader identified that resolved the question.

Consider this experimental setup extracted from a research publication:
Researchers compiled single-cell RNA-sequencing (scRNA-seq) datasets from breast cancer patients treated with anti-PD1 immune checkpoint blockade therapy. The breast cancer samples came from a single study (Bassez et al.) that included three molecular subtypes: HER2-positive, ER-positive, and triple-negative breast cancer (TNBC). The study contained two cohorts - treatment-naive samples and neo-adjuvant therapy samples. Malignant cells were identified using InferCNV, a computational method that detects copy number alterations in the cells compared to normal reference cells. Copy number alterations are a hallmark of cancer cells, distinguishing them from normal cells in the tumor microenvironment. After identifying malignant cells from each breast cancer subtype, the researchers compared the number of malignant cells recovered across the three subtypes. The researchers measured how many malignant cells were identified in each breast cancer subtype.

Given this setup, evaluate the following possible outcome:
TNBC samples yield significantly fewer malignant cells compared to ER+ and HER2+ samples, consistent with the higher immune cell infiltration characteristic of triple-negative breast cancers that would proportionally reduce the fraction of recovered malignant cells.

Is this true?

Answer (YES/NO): NO